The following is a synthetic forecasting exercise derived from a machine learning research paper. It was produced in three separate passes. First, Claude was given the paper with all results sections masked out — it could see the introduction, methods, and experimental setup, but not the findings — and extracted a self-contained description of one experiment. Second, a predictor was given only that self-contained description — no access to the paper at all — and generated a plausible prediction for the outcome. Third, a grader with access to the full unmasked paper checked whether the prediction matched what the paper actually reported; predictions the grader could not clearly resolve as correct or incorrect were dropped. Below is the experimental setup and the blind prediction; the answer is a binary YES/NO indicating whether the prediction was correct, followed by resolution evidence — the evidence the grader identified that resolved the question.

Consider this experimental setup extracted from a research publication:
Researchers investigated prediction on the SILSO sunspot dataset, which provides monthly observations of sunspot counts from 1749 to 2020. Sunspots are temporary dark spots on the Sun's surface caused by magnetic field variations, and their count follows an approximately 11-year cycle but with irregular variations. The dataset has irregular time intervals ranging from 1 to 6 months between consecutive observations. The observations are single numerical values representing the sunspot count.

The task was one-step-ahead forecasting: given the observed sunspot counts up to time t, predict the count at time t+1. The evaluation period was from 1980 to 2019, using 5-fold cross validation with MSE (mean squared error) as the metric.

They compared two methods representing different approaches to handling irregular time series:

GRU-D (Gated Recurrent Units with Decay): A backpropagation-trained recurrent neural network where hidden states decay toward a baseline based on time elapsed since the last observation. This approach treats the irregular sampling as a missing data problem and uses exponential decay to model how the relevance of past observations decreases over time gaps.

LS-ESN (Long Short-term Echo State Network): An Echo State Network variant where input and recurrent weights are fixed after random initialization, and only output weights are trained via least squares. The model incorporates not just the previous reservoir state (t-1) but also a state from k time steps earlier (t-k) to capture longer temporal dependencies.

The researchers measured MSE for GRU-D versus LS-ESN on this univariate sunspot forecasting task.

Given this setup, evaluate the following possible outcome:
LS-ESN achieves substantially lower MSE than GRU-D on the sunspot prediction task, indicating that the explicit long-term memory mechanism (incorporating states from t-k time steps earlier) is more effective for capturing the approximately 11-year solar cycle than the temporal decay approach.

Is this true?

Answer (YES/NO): YES